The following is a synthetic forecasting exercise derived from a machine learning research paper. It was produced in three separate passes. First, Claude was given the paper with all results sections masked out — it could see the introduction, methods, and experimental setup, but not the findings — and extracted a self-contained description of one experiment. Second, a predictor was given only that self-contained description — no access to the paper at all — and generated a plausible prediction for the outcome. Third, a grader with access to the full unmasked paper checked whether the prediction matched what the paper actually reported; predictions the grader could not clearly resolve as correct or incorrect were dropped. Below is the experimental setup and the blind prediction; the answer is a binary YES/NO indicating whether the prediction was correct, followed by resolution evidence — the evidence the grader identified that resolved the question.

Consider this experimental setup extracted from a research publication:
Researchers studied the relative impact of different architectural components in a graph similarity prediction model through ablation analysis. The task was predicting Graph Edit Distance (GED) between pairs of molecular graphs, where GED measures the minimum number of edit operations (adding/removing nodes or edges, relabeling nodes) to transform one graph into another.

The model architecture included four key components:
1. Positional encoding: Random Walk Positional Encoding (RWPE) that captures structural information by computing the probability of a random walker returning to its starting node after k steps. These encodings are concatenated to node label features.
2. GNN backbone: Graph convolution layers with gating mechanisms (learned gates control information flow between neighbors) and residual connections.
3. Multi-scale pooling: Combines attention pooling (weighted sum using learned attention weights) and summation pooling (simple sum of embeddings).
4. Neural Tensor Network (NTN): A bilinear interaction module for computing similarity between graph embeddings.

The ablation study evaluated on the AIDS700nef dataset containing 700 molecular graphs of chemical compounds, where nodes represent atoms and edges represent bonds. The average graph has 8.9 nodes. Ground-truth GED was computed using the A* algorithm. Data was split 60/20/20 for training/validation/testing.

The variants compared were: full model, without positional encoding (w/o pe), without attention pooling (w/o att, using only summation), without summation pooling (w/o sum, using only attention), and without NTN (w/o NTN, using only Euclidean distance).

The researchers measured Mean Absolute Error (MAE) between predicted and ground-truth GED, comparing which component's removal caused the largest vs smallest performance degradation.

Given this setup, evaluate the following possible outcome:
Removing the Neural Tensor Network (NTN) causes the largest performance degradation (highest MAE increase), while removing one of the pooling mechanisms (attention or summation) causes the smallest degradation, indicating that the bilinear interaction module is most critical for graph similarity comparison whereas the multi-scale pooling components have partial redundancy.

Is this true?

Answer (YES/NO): NO